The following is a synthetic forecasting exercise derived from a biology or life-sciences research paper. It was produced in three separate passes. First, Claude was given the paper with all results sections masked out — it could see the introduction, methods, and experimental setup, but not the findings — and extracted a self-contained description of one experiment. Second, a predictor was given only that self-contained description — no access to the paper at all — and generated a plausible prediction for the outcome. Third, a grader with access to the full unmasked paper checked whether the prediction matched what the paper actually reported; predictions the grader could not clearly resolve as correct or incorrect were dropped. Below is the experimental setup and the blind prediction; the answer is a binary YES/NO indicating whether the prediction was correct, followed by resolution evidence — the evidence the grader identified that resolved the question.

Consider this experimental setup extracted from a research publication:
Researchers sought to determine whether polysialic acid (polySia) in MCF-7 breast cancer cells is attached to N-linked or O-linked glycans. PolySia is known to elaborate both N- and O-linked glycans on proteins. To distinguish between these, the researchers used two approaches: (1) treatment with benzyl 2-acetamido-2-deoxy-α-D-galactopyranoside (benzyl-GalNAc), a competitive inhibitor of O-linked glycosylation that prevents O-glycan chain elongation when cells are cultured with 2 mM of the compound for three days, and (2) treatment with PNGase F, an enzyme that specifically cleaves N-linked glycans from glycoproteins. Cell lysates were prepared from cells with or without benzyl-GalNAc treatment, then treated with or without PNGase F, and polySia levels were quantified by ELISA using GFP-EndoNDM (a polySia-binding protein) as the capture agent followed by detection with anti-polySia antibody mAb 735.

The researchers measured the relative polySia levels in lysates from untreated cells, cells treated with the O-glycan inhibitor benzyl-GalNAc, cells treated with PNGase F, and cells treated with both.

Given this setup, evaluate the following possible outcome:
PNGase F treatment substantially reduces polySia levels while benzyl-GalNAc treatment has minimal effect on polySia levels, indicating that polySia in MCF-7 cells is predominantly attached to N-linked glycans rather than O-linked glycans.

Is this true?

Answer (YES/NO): NO